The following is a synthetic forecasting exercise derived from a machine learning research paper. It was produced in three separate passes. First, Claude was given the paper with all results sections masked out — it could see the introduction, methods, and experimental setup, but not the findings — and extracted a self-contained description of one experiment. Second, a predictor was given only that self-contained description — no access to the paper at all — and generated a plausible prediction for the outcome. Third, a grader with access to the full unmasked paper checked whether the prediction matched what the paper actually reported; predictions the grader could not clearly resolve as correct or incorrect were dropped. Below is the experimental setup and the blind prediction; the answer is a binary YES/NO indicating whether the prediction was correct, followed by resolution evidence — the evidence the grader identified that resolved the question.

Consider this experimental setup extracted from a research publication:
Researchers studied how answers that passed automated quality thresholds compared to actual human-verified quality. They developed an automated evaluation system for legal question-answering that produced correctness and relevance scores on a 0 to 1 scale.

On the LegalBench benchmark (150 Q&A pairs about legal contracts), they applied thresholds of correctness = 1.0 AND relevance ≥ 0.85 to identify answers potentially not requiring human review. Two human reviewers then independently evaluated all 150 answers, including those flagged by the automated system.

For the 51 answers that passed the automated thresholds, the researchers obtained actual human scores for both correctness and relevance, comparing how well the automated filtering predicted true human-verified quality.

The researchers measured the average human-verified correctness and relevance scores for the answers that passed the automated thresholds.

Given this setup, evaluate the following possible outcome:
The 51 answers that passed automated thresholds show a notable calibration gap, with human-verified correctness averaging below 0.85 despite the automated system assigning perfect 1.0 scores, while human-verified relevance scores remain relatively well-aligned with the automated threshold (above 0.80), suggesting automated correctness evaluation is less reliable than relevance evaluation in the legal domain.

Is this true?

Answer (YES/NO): NO